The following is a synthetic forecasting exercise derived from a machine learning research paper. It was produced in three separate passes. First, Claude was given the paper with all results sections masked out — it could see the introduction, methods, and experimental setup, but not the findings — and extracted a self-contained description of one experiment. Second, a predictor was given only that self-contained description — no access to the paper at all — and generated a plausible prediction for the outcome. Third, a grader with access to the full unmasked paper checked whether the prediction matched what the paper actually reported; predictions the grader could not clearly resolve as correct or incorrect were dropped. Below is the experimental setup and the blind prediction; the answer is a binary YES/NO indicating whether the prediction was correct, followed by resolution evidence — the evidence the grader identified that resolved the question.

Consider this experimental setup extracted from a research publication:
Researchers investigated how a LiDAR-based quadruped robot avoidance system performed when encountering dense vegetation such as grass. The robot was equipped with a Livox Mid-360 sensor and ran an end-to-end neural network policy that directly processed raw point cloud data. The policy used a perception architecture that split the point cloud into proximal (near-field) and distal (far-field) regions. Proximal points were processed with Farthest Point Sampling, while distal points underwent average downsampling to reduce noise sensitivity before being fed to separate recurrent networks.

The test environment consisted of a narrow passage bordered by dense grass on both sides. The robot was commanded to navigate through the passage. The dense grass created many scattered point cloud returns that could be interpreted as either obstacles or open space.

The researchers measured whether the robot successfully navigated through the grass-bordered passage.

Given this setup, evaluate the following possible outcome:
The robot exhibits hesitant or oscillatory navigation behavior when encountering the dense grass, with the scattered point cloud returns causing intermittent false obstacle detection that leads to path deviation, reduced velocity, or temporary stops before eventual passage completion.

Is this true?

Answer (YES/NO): NO